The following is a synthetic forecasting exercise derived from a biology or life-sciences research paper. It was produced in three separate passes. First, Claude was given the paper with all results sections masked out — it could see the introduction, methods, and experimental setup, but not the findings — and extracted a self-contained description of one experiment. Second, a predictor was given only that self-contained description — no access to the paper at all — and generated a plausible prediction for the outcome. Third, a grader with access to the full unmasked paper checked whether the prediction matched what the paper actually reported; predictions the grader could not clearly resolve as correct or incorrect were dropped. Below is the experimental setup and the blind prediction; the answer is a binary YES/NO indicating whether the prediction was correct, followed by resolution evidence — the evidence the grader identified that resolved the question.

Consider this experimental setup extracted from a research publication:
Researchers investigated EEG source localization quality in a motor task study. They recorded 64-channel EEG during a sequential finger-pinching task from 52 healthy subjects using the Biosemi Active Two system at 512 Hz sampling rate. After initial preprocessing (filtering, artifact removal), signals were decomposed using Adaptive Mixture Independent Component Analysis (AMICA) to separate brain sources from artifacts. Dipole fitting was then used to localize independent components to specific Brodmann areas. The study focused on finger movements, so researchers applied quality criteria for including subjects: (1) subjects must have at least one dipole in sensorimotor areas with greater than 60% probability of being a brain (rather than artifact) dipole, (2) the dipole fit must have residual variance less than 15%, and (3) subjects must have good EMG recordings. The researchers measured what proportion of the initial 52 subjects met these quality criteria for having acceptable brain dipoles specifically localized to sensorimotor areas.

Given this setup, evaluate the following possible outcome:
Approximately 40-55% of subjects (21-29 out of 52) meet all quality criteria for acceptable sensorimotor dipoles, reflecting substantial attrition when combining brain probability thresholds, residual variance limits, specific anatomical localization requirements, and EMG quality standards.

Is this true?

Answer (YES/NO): YES